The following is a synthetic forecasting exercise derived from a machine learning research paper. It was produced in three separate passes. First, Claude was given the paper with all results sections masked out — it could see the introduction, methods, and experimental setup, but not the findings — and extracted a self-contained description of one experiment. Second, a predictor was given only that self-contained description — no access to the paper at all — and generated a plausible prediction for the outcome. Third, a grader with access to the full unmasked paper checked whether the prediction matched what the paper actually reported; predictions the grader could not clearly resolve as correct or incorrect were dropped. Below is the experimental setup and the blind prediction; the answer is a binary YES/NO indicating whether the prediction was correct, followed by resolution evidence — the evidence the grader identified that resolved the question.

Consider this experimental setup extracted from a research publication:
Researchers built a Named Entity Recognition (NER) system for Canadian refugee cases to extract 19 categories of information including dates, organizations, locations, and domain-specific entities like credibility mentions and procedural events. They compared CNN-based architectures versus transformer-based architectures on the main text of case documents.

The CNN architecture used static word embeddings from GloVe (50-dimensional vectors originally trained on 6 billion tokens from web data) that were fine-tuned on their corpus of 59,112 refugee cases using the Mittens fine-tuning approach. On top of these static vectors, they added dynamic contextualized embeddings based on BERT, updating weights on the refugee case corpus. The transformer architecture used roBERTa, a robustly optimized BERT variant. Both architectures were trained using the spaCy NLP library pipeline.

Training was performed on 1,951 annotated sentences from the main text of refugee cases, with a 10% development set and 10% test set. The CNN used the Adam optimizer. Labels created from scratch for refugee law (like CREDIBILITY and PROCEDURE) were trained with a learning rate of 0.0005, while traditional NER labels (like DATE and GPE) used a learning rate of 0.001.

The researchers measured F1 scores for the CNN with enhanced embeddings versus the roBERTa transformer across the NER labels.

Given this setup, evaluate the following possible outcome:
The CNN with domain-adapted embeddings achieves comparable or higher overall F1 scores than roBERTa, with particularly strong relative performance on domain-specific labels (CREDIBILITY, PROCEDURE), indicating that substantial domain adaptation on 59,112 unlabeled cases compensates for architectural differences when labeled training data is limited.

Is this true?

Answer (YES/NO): NO